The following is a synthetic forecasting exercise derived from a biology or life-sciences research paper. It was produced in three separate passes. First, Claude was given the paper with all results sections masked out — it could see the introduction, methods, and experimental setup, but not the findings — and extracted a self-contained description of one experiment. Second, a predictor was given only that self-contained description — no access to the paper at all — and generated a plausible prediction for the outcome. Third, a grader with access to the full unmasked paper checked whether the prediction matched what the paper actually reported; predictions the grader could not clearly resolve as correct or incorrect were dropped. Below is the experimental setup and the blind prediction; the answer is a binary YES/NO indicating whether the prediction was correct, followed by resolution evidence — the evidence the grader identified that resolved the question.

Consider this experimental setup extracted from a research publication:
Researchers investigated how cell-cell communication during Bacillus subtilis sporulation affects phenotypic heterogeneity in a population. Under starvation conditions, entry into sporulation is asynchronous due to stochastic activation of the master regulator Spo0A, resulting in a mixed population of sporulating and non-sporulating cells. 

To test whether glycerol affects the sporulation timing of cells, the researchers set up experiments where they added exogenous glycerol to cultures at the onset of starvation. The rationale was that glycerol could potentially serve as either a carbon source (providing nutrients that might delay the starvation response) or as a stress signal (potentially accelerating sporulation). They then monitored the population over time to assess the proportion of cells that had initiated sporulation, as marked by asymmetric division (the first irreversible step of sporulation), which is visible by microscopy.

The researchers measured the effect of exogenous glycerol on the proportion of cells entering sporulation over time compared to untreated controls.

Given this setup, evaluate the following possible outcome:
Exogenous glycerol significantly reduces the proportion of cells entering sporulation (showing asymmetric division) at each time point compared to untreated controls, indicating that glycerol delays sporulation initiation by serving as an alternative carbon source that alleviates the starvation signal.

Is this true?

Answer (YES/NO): NO